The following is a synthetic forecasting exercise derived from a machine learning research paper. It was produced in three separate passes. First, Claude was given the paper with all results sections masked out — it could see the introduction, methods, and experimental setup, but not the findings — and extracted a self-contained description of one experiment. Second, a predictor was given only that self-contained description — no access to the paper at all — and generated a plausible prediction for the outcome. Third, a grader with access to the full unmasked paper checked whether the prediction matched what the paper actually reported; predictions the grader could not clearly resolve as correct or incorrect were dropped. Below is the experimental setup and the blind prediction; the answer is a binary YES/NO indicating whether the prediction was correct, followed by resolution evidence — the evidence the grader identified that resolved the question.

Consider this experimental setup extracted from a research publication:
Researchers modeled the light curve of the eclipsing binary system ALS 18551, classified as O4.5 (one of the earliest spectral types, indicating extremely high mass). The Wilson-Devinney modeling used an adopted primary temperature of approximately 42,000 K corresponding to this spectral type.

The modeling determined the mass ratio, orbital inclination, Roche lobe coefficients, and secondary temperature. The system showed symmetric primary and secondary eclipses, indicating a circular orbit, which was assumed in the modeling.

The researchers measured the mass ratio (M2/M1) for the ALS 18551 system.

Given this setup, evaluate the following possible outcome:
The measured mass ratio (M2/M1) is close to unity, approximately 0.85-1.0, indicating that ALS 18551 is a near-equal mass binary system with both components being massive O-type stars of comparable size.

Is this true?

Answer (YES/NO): YES